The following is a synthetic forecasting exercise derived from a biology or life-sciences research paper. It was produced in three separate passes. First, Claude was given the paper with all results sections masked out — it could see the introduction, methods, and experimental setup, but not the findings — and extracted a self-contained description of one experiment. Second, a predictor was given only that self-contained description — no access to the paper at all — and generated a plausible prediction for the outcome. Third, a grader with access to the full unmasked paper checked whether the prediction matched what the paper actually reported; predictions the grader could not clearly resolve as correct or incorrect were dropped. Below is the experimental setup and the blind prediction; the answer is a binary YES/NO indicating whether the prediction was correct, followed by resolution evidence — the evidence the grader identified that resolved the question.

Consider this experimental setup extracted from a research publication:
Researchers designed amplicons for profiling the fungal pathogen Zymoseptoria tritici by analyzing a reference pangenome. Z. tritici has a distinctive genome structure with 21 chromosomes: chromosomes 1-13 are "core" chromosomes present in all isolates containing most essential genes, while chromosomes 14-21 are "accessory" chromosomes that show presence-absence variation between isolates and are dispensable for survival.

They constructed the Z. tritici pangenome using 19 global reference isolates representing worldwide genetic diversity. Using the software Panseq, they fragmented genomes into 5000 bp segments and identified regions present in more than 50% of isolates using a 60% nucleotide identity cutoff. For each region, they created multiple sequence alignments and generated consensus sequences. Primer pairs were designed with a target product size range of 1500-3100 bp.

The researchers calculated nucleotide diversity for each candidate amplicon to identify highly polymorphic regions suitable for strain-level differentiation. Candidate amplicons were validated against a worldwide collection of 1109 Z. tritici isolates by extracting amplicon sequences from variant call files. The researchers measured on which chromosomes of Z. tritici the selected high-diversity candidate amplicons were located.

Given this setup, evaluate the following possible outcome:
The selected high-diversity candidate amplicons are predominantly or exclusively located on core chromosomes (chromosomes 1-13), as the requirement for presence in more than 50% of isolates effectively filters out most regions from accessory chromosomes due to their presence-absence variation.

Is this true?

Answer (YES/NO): YES